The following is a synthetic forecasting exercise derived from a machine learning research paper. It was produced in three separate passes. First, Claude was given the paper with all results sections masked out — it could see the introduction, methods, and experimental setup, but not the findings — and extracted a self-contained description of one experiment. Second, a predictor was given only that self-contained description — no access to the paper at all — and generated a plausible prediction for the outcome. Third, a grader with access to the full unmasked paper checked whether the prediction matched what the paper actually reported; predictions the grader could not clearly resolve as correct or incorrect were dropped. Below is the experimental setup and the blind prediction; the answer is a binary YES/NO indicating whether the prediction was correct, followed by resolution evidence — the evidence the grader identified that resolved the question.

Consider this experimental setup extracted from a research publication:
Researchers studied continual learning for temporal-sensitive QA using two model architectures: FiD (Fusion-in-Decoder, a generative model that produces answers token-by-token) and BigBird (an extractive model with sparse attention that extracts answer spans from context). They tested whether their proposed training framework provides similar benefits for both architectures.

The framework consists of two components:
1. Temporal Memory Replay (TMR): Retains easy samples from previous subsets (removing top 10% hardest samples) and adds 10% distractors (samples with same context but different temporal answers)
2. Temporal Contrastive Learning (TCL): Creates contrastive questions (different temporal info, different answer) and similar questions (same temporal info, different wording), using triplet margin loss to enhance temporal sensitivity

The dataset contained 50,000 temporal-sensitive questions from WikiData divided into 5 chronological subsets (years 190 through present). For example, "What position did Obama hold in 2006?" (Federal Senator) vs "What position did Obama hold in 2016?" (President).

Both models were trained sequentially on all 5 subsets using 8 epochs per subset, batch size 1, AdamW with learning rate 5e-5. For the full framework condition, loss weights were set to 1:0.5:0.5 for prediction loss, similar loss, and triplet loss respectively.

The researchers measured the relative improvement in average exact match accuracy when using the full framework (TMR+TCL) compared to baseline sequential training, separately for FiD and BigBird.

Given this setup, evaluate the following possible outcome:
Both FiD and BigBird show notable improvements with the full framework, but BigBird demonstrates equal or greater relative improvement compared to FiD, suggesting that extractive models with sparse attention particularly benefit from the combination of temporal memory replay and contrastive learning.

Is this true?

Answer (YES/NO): NO